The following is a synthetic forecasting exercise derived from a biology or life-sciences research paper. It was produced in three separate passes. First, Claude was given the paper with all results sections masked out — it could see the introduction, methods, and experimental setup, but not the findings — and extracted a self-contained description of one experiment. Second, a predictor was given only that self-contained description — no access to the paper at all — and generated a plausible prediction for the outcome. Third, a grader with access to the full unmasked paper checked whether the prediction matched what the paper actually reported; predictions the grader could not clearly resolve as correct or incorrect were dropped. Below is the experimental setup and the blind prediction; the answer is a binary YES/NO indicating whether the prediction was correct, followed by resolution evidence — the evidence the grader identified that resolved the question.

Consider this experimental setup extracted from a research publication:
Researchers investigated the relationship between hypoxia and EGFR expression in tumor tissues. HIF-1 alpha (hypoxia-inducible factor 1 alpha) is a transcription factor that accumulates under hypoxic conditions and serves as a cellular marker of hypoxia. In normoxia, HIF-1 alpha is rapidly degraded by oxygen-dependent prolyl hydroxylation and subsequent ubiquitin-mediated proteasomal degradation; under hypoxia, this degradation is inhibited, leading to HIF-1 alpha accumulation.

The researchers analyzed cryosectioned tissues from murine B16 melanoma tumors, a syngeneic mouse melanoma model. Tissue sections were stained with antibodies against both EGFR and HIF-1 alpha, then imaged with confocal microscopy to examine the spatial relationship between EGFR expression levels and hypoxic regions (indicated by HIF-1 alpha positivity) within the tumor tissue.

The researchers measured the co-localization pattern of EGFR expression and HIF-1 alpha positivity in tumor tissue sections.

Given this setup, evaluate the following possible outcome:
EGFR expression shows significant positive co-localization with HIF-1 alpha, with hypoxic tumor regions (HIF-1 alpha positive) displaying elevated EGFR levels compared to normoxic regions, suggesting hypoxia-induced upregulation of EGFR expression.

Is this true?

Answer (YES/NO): NO